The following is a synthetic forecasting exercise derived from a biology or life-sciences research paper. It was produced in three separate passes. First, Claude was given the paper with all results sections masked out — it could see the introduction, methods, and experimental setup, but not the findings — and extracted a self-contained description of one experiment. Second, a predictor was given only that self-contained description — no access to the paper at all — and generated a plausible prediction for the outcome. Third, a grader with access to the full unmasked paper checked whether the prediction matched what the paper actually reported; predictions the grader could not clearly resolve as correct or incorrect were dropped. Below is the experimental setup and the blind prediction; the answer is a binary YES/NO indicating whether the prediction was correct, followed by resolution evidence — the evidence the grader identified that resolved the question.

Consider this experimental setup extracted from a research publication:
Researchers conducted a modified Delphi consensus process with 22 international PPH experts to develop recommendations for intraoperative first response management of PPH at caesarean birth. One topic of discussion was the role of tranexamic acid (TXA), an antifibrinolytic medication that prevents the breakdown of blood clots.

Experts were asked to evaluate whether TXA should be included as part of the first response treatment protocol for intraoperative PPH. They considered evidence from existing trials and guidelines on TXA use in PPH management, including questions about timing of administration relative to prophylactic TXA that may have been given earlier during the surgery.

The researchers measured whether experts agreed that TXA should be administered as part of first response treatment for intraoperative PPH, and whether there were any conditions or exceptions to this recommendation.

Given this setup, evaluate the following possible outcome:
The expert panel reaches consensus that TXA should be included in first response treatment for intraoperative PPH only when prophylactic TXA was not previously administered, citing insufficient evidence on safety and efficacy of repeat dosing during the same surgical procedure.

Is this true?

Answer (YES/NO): NO